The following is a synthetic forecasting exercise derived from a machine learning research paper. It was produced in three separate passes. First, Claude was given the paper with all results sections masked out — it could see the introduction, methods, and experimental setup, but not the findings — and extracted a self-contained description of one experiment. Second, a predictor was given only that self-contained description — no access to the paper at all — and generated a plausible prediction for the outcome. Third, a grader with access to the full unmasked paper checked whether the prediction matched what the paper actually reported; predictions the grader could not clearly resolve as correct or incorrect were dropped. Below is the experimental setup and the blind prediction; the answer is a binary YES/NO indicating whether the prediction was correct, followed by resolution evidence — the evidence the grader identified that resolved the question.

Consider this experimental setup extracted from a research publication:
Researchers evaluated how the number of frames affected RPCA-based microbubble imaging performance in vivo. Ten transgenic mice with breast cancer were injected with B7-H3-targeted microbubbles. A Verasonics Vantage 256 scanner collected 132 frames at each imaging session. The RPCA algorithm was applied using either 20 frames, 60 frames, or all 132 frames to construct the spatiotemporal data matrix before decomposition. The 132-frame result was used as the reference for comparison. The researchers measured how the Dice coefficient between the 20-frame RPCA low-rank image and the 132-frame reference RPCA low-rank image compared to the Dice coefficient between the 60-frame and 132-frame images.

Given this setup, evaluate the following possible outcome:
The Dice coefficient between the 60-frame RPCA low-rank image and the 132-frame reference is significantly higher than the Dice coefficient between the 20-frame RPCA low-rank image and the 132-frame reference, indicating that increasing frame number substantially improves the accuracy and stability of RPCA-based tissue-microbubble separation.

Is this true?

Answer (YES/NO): NO